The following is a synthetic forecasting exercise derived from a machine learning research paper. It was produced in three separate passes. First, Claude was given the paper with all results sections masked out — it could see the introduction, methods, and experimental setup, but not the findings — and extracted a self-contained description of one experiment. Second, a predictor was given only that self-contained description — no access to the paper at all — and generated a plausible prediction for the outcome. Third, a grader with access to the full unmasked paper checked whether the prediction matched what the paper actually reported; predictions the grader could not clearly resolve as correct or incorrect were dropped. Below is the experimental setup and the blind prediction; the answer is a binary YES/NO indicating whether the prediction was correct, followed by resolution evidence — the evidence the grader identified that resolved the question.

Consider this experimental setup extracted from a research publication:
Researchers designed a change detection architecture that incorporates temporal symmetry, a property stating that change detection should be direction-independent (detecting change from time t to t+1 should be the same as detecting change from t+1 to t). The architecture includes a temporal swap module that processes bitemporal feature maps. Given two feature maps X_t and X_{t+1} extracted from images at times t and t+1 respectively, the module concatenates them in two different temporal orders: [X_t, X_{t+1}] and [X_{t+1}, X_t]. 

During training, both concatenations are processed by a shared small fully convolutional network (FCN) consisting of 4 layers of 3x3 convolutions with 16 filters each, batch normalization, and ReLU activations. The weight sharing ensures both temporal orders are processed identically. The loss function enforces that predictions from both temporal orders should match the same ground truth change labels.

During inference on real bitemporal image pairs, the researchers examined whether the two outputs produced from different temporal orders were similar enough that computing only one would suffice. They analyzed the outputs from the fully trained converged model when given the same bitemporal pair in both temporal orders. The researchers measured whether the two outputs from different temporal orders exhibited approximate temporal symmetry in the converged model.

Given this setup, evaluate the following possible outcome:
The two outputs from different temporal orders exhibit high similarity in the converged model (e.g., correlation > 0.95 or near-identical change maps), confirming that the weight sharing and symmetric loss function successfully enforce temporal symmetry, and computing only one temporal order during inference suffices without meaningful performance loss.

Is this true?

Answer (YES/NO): YES